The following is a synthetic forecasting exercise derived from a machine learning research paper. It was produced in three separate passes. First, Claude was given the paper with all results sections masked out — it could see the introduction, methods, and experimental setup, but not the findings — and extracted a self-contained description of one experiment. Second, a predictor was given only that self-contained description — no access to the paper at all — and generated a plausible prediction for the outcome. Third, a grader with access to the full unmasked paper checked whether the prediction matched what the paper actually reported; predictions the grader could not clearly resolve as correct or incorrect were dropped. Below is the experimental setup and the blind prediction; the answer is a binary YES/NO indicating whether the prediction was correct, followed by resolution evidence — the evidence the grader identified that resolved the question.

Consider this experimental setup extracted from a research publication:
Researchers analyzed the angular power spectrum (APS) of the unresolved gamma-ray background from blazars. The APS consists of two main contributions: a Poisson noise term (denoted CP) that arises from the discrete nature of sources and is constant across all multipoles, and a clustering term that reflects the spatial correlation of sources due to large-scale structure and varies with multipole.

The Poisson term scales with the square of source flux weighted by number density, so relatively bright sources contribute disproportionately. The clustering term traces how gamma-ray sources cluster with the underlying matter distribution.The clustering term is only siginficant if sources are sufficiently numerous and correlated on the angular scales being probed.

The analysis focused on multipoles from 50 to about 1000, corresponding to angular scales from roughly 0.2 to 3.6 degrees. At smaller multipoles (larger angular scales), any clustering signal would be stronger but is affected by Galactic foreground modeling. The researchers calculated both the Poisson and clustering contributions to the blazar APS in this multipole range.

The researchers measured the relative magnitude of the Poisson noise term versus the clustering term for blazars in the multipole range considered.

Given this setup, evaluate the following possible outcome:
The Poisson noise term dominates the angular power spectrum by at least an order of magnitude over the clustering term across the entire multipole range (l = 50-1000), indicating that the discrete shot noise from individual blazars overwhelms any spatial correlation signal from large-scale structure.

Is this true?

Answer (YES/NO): YES